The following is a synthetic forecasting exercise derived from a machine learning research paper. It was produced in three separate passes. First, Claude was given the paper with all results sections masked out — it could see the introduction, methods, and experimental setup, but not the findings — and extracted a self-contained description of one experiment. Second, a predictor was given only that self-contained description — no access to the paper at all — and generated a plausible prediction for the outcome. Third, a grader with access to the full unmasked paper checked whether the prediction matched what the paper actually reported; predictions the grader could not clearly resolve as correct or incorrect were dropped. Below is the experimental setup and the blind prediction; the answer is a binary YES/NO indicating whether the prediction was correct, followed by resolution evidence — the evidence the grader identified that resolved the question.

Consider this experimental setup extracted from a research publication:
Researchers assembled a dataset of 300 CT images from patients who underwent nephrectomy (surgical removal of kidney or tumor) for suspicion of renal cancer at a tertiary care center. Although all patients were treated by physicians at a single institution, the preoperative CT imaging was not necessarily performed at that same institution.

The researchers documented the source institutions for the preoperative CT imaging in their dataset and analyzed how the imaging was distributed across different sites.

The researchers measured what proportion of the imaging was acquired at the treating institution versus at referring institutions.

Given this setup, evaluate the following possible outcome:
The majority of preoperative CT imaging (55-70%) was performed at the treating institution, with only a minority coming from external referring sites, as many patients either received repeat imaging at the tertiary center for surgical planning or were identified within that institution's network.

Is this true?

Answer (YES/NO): NO